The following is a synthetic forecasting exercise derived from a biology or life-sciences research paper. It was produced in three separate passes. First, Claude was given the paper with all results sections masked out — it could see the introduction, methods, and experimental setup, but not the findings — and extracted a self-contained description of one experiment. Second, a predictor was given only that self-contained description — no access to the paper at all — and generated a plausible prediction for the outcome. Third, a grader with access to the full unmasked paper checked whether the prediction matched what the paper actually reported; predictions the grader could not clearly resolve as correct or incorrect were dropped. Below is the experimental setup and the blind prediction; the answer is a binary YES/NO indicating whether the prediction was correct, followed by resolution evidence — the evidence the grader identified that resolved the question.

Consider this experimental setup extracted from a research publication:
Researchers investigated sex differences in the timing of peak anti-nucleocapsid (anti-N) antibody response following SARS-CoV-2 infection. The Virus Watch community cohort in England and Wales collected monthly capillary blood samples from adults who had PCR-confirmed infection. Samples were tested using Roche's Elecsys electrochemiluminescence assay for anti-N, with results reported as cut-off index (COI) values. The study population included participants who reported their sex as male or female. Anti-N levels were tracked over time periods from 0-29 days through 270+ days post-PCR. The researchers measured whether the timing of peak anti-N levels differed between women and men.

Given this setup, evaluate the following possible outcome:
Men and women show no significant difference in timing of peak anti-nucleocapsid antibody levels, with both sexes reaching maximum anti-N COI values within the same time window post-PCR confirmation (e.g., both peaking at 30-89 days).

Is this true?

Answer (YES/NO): NO